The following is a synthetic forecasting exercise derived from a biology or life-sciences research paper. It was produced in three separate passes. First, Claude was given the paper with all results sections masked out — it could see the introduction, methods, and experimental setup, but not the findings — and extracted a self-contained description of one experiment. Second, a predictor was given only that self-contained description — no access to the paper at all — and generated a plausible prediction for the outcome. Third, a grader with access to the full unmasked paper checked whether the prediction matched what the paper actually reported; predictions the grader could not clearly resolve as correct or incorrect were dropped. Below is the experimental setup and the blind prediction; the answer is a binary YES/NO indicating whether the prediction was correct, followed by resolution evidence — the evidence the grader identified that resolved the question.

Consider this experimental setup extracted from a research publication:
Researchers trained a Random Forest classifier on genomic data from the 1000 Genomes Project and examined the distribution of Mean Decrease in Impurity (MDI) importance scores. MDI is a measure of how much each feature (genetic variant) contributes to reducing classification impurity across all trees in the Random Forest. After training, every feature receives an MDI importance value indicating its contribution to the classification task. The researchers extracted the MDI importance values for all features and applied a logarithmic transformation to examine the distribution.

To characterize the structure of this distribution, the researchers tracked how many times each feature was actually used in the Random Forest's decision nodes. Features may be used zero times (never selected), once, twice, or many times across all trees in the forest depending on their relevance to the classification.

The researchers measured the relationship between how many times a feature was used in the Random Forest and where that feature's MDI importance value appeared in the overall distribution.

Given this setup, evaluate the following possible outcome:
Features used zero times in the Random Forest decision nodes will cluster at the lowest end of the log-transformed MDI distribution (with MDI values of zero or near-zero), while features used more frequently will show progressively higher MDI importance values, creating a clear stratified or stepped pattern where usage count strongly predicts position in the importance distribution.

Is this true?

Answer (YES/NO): YES